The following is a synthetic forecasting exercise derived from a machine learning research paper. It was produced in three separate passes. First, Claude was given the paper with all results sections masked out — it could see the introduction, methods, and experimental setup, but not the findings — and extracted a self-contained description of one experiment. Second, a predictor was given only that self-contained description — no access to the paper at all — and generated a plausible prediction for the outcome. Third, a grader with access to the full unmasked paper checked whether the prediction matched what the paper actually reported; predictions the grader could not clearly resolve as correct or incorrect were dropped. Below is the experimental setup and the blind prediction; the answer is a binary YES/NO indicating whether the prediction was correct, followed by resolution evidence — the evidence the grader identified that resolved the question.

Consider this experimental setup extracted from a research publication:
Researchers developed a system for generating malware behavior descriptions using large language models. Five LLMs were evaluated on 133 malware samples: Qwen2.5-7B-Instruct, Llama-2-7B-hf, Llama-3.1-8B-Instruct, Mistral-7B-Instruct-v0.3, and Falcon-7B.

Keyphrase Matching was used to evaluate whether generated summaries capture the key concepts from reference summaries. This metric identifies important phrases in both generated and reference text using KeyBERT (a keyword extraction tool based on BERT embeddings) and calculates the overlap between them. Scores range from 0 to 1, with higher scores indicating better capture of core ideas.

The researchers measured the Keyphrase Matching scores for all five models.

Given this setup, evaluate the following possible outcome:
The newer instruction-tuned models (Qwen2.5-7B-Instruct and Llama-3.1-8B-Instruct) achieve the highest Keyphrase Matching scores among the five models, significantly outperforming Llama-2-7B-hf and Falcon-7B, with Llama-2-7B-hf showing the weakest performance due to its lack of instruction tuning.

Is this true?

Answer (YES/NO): NO